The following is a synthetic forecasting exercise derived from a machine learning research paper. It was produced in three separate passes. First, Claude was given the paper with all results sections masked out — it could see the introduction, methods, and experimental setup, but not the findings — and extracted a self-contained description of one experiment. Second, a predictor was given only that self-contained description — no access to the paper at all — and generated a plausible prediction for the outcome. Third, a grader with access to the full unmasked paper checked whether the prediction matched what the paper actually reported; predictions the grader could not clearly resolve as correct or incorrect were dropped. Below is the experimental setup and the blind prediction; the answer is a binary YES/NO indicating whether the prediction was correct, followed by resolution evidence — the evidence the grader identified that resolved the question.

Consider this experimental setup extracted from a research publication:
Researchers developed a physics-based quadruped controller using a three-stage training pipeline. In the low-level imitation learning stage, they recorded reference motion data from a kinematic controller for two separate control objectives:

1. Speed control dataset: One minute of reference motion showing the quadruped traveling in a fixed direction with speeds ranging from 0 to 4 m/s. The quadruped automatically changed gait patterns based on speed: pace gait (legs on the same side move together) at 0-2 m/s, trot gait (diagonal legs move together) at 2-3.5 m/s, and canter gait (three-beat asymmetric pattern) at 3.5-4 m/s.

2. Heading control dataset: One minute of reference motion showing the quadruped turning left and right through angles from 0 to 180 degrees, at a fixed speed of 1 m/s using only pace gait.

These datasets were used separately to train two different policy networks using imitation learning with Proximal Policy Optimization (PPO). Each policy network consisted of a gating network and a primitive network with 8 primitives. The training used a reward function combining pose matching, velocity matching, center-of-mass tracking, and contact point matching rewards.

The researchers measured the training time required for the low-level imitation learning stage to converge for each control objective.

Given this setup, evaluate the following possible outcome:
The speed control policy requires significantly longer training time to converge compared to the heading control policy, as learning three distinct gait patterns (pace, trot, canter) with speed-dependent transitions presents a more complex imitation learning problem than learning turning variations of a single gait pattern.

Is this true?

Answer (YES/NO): NO